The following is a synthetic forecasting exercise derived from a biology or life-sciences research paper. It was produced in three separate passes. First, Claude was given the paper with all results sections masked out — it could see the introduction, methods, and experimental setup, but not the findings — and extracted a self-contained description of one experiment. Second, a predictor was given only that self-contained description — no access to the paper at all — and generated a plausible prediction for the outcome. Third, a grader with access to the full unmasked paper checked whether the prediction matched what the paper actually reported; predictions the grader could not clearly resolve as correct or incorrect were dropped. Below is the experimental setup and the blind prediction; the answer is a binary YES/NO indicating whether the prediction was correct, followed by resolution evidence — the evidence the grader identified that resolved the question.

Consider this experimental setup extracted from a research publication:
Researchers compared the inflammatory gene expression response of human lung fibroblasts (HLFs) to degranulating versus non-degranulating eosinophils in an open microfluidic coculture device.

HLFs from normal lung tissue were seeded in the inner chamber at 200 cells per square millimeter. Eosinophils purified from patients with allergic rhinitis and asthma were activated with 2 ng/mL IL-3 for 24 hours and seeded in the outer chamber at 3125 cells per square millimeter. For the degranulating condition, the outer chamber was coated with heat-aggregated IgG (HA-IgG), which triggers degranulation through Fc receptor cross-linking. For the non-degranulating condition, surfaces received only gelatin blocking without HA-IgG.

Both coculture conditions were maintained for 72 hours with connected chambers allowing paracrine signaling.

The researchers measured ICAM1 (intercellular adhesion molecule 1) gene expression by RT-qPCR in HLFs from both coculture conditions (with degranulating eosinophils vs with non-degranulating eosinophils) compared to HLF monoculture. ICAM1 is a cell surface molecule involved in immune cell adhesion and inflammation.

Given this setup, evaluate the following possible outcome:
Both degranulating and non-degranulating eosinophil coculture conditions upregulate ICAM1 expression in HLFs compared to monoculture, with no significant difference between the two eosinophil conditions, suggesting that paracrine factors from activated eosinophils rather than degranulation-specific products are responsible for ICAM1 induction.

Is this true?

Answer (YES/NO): NO